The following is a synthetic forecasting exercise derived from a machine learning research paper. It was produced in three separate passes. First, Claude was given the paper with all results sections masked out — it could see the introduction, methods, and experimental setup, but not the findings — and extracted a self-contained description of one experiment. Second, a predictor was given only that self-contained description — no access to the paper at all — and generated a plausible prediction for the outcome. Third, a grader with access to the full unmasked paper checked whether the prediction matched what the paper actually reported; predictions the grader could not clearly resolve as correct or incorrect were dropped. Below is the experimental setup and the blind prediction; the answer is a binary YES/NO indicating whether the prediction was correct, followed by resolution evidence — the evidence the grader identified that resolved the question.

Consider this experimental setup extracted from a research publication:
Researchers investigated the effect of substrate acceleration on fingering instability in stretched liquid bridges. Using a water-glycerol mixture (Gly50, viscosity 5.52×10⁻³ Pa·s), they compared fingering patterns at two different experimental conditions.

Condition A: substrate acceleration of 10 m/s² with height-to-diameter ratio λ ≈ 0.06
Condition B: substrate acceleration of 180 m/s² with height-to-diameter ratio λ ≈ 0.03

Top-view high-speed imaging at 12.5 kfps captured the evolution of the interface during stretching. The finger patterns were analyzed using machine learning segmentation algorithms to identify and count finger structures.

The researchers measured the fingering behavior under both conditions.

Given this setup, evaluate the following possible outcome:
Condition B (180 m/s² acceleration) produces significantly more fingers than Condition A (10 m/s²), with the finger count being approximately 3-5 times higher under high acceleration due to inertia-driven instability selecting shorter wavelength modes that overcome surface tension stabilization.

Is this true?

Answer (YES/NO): NO